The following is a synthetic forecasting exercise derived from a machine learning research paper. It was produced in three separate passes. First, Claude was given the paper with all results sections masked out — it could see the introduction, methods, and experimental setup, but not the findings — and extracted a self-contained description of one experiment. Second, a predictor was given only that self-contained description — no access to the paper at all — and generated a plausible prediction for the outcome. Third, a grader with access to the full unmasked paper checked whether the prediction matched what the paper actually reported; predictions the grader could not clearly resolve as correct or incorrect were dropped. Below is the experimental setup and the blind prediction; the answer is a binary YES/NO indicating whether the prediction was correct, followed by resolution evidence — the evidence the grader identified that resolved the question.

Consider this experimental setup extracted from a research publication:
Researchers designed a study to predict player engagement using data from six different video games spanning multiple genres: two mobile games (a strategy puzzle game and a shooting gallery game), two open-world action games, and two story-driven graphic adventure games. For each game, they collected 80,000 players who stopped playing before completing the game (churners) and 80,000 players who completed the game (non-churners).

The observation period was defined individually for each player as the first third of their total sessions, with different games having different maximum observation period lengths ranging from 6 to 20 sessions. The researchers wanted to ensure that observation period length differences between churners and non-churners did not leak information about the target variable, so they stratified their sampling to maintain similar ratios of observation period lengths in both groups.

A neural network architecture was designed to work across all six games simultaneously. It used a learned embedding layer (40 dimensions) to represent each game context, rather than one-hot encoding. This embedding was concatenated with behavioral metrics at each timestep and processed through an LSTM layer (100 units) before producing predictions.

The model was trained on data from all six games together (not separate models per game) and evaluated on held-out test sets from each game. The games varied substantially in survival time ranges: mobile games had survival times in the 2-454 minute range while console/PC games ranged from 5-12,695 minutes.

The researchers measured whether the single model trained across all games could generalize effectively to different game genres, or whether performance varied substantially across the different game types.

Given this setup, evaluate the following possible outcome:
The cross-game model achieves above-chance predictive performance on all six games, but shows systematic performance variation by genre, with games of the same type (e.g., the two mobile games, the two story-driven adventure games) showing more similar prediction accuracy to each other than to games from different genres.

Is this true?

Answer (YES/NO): NO